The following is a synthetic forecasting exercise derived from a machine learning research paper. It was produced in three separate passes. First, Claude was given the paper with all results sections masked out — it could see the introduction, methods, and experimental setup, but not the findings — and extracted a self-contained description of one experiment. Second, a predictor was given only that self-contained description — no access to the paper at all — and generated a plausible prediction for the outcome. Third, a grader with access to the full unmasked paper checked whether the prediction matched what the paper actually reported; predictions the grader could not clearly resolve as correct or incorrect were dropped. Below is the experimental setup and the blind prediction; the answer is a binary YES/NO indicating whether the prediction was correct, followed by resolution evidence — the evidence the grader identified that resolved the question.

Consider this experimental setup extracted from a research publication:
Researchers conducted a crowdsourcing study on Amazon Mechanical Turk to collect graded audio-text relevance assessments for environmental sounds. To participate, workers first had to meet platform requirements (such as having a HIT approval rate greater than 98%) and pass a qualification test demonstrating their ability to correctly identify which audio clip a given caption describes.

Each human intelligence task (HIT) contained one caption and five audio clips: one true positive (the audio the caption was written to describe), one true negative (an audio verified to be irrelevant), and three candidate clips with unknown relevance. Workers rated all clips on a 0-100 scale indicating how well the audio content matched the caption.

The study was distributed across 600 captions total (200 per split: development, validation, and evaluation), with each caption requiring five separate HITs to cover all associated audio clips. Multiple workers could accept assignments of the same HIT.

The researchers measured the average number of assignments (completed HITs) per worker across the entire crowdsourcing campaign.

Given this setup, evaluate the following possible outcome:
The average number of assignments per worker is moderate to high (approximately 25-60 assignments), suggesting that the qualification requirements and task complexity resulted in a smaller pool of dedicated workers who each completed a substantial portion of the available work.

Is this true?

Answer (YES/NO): YES